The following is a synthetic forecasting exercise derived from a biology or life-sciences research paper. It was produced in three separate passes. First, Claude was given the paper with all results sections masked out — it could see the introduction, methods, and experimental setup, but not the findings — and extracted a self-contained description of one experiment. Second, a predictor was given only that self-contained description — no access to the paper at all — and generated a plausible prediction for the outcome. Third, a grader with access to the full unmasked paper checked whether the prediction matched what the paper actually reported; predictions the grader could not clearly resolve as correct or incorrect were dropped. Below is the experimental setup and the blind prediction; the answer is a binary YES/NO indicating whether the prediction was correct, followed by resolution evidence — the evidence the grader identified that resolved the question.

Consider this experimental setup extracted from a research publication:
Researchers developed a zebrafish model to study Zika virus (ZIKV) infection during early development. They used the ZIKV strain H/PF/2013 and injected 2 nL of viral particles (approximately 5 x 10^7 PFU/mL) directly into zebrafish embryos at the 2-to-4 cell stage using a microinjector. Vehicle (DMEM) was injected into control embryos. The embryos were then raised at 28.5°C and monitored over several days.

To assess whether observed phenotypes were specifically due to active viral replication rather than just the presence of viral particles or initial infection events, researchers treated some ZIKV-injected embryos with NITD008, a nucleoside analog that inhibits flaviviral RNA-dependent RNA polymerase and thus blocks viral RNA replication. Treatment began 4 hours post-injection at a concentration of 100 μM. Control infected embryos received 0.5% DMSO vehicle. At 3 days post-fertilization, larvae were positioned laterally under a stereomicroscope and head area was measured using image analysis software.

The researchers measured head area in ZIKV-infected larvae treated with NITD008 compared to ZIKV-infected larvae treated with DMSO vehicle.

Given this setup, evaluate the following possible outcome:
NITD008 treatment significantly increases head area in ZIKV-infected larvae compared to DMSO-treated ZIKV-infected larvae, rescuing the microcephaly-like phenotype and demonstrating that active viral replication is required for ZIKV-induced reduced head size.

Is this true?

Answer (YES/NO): YES